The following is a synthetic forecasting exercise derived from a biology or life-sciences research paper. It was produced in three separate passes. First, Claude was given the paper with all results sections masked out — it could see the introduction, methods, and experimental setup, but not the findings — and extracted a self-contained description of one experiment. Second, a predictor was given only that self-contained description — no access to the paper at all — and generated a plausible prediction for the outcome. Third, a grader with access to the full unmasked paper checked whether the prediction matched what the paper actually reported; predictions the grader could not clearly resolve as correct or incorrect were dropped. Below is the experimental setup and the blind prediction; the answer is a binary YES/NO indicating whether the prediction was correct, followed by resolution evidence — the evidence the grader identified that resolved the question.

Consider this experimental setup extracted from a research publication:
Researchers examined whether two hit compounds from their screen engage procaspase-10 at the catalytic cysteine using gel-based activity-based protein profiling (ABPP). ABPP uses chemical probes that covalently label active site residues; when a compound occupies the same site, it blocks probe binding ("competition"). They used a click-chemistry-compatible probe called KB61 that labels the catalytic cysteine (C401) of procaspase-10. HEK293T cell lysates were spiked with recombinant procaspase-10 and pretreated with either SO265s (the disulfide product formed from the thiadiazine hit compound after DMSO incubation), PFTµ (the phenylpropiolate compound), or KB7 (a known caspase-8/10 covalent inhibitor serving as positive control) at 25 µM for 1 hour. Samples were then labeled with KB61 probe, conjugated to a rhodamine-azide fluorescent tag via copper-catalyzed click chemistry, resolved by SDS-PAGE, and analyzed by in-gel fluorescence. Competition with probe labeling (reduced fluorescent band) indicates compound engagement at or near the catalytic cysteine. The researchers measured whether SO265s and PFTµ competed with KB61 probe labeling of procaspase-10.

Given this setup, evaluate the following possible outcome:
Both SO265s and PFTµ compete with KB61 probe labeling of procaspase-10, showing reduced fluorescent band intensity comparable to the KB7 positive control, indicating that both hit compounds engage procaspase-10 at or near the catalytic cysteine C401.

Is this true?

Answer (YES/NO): NO